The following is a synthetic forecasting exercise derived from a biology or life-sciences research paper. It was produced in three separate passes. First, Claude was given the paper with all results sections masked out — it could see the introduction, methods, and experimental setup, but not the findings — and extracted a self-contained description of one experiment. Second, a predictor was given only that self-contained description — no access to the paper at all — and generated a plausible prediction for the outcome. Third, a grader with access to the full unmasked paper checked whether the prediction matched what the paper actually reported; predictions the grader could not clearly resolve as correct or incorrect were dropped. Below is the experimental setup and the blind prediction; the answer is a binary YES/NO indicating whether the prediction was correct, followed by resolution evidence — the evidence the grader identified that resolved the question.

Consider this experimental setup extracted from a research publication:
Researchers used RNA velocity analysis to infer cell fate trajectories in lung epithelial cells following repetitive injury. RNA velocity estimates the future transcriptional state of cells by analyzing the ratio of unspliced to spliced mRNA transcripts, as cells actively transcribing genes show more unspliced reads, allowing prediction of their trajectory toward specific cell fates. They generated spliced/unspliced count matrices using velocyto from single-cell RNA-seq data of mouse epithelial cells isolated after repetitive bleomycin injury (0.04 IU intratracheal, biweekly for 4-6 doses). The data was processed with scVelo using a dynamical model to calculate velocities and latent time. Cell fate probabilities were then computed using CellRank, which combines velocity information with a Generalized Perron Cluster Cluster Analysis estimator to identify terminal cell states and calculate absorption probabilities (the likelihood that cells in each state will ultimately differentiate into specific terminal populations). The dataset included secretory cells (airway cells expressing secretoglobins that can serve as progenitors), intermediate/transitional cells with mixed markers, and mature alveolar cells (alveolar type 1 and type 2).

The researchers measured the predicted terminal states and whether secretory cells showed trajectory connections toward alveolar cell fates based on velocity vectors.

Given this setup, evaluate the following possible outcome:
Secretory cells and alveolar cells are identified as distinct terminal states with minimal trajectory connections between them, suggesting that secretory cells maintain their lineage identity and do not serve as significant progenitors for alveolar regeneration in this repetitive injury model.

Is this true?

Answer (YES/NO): NO